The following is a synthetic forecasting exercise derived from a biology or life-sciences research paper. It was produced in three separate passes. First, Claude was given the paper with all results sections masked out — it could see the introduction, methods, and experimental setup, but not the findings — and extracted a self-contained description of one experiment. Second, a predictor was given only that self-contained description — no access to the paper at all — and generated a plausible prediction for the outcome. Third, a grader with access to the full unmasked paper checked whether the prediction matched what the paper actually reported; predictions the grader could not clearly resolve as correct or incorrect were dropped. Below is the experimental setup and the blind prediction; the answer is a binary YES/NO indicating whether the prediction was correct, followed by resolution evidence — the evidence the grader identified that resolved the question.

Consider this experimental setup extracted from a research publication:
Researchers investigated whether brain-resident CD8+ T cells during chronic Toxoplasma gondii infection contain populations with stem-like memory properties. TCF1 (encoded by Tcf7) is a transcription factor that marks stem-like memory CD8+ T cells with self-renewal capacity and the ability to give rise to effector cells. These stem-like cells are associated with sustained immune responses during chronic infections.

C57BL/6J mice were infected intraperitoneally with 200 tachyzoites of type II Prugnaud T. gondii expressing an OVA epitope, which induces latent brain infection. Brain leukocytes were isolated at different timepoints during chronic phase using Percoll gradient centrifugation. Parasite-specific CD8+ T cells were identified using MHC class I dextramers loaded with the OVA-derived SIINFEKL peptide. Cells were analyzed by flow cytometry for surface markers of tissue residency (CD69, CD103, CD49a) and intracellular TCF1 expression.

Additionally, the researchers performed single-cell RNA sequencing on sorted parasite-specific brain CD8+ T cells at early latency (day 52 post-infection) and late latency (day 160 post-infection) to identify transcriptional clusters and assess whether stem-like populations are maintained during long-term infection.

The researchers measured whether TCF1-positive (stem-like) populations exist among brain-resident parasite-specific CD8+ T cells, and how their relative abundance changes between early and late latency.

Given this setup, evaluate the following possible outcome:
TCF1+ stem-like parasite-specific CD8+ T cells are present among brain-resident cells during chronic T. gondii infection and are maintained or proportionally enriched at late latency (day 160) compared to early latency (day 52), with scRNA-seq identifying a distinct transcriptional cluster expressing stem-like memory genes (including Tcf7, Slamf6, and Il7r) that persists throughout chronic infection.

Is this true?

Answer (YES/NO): YES